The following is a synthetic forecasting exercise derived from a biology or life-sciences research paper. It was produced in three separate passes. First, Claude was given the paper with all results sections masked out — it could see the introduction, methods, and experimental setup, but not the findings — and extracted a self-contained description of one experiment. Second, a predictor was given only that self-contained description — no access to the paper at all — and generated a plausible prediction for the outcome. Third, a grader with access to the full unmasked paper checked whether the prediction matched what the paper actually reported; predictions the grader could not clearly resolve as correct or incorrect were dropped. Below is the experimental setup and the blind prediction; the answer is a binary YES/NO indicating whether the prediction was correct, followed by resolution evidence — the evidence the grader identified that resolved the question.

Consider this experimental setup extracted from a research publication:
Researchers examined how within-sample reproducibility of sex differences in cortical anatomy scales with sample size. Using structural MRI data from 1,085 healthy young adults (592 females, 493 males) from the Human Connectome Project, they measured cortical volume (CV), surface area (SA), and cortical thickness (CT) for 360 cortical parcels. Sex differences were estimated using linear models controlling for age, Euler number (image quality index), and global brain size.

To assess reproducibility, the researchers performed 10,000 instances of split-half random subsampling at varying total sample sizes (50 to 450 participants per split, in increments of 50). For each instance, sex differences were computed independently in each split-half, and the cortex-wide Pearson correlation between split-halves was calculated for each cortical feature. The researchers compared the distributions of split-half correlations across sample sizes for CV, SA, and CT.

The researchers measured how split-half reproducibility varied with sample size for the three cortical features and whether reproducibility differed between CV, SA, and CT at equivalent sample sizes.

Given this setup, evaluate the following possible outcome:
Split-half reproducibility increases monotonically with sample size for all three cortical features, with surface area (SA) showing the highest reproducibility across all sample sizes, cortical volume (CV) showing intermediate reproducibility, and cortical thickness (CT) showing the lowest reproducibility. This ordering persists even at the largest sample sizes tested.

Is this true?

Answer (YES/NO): NO